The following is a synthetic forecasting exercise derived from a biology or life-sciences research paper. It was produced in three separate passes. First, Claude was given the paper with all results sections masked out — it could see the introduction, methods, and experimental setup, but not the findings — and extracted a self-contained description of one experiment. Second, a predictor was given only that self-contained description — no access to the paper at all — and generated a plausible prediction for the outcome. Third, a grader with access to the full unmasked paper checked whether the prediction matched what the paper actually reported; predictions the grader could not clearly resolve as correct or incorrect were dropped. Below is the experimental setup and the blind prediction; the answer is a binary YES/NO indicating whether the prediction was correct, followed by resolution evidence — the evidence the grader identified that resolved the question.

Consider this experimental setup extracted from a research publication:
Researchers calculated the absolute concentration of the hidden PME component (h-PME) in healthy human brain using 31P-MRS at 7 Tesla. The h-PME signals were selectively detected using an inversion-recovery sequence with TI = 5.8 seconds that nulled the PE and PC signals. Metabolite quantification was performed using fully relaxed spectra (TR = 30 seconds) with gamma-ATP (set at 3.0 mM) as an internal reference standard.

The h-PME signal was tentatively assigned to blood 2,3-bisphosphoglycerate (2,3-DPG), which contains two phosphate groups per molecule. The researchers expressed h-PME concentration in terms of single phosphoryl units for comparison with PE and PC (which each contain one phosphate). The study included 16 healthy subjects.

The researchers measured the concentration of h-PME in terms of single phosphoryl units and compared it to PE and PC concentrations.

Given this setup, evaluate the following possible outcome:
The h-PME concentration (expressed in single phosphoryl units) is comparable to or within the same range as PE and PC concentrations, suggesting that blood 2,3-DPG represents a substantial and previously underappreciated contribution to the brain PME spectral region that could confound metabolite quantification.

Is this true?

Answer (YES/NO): YES